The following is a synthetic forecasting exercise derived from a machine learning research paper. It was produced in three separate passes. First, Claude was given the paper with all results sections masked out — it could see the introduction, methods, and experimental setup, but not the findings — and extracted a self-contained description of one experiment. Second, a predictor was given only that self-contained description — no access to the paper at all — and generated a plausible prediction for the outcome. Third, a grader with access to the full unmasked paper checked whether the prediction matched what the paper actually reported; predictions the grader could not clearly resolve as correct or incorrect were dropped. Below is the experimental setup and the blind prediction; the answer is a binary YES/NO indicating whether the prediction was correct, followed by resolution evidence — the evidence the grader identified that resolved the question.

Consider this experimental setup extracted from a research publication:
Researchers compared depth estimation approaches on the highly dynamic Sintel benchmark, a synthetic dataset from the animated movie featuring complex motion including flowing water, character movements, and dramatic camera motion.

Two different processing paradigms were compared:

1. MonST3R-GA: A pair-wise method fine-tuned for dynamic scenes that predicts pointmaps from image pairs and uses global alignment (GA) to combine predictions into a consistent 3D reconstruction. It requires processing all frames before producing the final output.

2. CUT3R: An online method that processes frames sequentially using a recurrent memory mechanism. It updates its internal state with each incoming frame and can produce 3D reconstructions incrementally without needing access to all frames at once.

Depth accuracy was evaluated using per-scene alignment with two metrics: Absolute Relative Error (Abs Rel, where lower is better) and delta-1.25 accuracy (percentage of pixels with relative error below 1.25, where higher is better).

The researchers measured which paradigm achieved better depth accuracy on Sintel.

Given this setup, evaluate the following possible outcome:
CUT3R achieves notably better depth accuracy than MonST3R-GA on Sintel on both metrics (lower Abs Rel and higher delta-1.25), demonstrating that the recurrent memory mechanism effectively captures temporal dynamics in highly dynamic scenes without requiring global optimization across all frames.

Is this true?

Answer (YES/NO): NO